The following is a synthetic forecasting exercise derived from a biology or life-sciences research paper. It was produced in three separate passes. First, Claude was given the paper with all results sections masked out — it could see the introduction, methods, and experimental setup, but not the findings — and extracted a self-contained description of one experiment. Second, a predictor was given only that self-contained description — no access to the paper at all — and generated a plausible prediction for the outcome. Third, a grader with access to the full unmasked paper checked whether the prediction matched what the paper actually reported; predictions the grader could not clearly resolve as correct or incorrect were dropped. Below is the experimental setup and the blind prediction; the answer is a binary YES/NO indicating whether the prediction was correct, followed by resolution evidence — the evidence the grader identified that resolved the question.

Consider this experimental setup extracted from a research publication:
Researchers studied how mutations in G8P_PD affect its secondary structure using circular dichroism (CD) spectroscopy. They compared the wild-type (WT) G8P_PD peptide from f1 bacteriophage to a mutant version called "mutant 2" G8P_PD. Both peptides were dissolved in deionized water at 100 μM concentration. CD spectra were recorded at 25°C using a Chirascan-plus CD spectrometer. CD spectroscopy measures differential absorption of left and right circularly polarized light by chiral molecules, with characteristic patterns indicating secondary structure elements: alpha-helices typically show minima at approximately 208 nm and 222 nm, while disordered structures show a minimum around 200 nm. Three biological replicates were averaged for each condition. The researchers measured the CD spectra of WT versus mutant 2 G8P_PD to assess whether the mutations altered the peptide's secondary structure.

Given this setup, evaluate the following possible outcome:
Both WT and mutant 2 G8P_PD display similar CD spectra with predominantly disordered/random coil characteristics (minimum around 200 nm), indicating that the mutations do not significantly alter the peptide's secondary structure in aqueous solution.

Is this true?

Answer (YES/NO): NO